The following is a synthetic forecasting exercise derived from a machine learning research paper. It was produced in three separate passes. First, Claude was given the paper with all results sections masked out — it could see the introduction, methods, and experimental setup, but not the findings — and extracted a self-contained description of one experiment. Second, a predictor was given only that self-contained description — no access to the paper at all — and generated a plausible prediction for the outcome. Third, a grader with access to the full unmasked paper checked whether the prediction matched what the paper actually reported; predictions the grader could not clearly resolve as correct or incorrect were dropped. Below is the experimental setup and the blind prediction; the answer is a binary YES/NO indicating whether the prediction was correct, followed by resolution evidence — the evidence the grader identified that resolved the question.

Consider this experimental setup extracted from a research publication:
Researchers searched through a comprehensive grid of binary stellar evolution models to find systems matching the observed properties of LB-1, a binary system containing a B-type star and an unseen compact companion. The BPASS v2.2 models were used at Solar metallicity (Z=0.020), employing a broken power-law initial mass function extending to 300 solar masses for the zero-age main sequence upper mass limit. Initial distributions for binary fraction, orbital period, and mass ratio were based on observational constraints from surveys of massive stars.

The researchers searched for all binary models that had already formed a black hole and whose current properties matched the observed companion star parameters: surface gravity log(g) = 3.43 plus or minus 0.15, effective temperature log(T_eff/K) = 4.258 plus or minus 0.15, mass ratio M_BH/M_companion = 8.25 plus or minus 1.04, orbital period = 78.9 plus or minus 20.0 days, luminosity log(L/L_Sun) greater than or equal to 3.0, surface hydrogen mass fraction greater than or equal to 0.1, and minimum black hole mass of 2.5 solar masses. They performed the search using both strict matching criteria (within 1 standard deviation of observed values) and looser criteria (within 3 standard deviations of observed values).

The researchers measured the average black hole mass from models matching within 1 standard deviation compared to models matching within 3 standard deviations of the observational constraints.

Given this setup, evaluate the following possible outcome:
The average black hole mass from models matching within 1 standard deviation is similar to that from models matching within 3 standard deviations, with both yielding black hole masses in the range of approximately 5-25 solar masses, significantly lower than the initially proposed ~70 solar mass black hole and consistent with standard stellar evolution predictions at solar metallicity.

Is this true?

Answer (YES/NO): NO